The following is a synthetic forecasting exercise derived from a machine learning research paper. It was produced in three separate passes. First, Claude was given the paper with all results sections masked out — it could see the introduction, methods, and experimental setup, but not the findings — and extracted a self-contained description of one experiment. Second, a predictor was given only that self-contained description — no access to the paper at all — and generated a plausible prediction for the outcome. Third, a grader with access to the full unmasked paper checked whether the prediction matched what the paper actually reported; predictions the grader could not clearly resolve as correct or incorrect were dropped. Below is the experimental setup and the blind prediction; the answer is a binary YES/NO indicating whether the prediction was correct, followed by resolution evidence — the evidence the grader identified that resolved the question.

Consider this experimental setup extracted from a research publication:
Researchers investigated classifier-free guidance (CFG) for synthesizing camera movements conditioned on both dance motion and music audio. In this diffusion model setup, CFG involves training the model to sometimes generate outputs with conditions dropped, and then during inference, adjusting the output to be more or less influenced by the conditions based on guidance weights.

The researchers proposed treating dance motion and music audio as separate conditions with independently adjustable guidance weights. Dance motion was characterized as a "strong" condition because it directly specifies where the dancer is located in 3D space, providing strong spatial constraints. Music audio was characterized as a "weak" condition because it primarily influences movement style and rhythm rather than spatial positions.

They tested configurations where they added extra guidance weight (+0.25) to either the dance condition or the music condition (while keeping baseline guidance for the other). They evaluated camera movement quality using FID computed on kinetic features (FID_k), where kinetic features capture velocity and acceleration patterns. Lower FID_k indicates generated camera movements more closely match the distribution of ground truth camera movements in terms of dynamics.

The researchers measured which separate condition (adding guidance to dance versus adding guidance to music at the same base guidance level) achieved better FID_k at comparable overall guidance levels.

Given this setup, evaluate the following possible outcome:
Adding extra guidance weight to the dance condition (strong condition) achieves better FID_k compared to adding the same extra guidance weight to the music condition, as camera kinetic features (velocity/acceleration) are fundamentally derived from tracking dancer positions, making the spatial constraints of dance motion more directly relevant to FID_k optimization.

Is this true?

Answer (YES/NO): YES